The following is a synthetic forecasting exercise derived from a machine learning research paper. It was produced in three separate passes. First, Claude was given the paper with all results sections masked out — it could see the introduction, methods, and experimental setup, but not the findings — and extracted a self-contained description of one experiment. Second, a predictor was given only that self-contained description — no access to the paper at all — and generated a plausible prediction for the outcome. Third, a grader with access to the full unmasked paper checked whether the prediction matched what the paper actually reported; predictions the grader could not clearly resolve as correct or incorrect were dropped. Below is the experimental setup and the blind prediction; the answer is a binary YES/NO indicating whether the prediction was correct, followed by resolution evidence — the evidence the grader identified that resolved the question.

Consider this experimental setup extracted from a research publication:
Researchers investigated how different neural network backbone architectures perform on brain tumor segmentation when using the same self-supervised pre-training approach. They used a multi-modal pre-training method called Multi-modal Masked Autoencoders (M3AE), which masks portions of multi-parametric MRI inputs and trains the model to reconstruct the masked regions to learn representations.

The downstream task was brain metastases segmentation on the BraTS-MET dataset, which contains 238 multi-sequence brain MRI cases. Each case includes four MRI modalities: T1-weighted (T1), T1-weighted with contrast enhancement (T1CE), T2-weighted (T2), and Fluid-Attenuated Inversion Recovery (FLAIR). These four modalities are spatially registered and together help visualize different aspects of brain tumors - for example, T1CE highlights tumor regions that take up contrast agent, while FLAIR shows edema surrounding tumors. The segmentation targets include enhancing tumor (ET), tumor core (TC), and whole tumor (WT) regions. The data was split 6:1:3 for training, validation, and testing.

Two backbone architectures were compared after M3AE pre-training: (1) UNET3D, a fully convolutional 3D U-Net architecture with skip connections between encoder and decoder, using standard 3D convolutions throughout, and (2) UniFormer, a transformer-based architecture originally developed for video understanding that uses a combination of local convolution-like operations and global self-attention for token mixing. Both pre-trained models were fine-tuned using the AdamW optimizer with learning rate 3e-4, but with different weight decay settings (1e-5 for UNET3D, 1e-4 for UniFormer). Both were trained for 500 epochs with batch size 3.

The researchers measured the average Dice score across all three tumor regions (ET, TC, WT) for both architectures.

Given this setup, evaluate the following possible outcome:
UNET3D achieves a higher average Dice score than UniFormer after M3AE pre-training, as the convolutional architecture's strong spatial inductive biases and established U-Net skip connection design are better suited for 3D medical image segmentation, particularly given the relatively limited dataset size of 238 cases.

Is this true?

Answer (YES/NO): NO